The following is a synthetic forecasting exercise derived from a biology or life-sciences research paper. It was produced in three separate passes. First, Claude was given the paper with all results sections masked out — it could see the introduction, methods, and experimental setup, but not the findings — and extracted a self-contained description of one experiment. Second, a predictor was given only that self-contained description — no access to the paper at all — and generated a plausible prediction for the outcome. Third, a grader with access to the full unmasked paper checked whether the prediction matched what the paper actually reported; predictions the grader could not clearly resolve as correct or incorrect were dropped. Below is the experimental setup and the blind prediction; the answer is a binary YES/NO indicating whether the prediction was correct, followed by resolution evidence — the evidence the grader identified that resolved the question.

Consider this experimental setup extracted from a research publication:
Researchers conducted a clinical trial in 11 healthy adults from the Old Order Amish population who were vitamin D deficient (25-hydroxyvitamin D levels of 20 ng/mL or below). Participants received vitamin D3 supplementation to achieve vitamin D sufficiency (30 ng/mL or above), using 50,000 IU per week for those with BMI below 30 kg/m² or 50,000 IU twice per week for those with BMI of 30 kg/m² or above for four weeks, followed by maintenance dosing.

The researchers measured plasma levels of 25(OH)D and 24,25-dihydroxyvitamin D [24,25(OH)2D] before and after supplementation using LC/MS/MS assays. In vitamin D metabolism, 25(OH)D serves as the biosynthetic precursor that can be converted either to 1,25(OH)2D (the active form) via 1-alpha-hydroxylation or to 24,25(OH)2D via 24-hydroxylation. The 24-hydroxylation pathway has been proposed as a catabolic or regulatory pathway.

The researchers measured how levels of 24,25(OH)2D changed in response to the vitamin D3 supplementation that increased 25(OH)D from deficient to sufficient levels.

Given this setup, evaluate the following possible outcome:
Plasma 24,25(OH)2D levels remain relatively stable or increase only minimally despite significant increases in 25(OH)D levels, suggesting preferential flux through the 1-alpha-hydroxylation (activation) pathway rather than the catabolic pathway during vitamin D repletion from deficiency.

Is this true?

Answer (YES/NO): NO